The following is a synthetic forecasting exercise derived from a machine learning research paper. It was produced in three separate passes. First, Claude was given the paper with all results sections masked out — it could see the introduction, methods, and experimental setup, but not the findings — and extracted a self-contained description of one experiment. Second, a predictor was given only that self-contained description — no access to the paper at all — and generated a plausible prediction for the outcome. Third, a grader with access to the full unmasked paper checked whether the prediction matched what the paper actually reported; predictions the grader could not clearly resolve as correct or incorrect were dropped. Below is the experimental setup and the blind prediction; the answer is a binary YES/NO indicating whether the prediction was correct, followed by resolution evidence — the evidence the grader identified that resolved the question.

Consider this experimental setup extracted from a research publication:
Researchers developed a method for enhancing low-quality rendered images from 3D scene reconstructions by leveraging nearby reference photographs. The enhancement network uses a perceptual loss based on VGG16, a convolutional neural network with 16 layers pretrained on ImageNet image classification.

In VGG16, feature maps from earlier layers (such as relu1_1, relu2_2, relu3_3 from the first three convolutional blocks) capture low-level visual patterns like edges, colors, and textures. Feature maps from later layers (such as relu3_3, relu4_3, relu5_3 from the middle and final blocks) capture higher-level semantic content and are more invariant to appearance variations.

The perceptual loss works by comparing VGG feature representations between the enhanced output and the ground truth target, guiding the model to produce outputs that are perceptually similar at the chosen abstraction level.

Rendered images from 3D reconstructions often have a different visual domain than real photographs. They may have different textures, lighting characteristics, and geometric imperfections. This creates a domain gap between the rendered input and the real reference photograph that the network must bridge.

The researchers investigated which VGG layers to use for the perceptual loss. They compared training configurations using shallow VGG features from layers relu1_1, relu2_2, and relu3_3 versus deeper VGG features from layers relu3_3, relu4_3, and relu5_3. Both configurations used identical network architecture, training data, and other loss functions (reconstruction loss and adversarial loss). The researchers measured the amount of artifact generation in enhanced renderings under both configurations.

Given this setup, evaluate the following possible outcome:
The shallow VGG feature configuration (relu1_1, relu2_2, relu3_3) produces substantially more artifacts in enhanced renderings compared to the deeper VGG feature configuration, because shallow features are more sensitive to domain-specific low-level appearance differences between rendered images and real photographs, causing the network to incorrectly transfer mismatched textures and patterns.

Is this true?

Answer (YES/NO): NO